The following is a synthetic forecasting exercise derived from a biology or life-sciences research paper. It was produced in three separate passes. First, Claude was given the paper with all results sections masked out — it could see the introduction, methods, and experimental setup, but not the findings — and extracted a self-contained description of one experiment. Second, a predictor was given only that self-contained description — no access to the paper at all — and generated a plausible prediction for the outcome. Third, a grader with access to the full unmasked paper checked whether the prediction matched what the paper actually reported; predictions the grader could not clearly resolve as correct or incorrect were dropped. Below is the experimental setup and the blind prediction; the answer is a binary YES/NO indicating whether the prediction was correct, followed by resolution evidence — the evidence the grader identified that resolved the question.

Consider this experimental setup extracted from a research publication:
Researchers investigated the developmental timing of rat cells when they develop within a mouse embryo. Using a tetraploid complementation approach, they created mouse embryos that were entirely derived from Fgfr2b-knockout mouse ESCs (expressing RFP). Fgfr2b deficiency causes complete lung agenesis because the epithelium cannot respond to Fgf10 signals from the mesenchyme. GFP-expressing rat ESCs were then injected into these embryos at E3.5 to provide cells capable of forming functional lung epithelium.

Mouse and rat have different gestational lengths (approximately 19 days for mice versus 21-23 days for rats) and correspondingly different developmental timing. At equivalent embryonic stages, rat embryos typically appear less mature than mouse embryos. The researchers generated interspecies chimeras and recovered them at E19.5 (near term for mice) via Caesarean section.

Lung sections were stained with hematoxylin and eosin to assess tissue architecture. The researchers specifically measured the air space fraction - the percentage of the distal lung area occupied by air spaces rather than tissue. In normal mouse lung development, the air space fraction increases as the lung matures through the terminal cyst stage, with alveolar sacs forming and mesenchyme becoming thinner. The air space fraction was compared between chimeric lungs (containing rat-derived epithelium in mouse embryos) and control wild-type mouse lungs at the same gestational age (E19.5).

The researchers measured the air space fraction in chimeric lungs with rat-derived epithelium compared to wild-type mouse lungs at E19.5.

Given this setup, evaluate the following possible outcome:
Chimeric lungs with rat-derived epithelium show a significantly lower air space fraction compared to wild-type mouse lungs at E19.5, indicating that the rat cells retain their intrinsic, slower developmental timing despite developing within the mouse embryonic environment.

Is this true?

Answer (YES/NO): YES